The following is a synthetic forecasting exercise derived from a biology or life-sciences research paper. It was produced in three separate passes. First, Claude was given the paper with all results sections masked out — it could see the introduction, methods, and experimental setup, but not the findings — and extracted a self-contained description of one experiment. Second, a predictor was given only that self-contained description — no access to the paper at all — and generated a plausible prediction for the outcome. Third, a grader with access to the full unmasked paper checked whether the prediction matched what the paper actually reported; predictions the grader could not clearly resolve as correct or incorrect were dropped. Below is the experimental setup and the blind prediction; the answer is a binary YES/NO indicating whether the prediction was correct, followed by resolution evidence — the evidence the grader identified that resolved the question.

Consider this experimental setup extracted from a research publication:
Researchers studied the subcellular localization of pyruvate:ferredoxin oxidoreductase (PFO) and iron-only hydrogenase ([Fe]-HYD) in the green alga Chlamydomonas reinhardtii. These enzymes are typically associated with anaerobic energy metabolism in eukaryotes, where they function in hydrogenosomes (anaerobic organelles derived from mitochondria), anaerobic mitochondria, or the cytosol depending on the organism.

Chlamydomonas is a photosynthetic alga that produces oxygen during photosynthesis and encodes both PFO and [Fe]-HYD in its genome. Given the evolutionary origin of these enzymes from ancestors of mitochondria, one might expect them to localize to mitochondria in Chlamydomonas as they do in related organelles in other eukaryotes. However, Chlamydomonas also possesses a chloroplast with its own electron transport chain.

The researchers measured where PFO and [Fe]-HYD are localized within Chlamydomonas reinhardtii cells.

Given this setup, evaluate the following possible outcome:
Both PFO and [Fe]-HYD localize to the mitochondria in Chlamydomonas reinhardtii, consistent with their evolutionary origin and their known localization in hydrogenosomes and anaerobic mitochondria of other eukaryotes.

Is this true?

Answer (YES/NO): NO